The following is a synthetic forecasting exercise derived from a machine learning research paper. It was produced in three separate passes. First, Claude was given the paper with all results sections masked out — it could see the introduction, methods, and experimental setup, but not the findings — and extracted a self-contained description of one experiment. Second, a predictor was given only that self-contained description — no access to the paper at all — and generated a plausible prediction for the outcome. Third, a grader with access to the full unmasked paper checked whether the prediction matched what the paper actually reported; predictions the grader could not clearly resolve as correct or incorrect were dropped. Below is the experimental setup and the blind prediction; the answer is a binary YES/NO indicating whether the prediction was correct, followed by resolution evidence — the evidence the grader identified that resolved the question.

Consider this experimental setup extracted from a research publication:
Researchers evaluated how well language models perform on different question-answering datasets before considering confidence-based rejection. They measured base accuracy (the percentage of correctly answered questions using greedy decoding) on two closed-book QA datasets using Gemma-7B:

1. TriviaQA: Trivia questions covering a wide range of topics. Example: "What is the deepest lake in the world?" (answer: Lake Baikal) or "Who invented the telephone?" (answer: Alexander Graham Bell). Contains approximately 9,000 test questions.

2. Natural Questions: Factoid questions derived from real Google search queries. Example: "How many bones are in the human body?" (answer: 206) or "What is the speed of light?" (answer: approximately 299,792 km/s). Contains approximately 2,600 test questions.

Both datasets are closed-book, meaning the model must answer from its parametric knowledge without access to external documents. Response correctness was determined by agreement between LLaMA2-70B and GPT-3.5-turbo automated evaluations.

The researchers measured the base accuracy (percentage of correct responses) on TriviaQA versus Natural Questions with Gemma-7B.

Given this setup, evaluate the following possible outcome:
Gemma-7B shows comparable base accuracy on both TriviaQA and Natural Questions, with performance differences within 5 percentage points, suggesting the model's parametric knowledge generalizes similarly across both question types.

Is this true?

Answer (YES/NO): NO